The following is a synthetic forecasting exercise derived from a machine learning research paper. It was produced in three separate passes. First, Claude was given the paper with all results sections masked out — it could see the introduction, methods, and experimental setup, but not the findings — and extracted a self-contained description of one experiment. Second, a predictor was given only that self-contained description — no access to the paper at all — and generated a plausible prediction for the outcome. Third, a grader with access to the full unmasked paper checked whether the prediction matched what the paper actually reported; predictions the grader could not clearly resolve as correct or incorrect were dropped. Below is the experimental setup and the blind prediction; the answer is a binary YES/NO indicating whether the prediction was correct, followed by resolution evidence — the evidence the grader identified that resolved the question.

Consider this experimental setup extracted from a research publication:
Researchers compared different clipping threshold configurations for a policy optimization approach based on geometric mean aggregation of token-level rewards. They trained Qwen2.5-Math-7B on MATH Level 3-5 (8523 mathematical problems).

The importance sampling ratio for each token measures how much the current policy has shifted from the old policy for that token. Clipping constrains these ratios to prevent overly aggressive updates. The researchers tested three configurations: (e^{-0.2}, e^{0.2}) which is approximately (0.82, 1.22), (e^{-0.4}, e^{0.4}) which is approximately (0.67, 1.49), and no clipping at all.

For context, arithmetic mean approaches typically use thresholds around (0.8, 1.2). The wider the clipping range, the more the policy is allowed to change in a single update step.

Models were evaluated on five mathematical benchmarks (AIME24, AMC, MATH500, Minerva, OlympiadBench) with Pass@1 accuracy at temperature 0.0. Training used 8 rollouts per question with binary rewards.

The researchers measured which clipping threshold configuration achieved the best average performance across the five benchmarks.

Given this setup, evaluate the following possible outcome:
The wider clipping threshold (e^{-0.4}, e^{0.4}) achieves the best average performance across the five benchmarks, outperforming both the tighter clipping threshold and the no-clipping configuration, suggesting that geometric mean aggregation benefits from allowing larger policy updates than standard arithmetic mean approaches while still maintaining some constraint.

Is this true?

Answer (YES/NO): YES